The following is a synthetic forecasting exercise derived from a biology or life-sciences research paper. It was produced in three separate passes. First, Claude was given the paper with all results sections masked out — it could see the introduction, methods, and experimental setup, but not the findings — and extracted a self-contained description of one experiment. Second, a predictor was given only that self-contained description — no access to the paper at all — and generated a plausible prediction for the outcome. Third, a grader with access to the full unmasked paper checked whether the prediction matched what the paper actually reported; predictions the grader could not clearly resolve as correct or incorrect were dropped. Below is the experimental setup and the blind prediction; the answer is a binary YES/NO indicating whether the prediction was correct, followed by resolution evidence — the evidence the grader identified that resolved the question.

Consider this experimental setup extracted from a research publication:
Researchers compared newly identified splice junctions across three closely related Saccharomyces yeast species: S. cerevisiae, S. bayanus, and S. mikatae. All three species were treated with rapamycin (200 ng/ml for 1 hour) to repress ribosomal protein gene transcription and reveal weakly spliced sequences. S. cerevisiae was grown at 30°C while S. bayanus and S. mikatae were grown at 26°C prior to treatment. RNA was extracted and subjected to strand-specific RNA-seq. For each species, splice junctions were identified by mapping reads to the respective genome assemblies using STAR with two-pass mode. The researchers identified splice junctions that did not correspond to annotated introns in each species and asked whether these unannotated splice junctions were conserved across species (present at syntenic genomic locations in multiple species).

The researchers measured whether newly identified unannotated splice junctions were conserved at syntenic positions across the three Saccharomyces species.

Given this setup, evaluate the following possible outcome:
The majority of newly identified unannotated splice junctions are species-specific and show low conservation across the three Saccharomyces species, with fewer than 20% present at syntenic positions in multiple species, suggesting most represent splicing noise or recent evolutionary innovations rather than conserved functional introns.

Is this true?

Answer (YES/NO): YES